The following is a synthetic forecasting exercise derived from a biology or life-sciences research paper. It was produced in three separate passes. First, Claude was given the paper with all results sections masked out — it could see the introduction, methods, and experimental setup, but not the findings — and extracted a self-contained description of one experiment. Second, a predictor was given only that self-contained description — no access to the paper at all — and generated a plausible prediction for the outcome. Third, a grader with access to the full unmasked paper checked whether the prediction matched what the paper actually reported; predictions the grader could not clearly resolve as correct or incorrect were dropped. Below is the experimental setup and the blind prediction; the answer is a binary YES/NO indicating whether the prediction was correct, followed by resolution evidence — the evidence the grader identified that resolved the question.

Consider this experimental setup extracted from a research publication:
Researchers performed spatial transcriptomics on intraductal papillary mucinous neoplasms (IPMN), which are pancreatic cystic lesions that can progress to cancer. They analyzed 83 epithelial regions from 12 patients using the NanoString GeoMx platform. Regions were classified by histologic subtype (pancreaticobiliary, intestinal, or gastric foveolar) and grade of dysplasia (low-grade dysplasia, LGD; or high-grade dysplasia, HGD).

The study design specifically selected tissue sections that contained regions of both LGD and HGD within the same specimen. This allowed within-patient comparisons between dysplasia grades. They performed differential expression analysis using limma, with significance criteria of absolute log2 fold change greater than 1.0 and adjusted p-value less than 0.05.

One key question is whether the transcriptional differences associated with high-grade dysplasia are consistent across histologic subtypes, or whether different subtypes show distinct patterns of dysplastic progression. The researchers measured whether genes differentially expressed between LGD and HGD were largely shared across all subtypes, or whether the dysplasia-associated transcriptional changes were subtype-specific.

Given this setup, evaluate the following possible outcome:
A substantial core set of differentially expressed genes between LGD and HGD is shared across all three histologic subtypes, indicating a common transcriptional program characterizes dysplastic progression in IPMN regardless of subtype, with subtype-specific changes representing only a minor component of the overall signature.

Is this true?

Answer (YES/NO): NO